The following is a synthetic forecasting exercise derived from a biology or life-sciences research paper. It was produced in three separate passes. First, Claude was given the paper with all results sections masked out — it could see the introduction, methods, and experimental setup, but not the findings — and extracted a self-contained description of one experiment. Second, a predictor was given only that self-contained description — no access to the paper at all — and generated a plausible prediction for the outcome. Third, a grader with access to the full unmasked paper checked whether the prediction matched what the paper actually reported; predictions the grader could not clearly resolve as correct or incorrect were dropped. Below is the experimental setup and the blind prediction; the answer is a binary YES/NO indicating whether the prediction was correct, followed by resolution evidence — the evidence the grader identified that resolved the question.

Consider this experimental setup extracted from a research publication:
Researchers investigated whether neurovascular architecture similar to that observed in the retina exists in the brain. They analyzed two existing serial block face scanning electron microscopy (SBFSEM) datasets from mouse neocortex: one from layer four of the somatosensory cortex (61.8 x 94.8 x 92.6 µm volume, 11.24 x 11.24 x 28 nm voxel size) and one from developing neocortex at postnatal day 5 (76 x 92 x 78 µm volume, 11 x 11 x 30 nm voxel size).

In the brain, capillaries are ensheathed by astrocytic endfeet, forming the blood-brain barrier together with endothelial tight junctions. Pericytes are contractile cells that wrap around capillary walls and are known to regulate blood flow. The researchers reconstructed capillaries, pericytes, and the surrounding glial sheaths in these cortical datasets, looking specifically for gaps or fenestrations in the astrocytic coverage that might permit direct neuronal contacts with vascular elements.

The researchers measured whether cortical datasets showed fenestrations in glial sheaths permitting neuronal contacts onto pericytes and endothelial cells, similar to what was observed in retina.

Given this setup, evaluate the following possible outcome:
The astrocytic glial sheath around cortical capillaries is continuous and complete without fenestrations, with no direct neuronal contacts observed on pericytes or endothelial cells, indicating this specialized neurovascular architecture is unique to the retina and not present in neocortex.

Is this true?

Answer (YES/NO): NO